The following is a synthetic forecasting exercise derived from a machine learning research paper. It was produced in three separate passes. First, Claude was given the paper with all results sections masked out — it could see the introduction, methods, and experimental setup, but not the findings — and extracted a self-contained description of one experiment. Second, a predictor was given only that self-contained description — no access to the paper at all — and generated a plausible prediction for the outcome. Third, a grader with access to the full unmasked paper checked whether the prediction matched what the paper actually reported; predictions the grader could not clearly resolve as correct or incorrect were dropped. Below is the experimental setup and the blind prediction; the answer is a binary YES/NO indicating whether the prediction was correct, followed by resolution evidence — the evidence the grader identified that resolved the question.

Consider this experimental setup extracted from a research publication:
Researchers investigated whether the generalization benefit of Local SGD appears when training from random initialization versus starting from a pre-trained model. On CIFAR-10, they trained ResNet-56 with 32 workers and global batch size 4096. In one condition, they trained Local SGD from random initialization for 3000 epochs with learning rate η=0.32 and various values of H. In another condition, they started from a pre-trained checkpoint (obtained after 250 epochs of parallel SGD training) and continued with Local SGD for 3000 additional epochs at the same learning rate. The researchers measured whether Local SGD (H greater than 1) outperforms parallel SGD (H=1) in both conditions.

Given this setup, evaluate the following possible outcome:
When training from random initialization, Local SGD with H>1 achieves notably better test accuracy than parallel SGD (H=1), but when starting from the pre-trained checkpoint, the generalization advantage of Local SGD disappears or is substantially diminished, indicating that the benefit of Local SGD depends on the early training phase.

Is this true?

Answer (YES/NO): NO